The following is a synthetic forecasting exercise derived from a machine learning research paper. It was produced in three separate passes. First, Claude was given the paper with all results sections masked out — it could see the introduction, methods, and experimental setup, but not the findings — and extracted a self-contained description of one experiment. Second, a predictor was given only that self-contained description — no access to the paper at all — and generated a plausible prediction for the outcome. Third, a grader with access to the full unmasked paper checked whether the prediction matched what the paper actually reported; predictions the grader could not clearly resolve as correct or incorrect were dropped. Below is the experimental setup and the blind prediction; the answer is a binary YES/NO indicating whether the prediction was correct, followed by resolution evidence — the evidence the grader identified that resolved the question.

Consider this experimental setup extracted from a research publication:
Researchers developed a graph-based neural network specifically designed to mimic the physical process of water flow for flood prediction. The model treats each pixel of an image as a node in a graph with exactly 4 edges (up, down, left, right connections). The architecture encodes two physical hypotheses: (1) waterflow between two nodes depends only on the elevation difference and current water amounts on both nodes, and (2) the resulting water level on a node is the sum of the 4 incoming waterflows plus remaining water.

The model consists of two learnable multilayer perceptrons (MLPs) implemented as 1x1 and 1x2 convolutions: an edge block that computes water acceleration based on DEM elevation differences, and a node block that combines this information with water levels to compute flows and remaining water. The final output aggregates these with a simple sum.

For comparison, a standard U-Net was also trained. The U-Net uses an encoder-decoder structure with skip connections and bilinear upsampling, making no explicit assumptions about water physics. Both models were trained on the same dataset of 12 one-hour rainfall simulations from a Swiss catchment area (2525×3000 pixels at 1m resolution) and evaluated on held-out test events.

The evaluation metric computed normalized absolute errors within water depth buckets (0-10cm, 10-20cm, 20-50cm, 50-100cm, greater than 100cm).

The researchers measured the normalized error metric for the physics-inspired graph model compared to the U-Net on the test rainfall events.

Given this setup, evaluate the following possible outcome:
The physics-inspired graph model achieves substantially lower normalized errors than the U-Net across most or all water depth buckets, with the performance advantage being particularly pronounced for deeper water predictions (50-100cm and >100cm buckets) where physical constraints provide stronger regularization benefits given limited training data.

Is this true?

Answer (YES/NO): NO